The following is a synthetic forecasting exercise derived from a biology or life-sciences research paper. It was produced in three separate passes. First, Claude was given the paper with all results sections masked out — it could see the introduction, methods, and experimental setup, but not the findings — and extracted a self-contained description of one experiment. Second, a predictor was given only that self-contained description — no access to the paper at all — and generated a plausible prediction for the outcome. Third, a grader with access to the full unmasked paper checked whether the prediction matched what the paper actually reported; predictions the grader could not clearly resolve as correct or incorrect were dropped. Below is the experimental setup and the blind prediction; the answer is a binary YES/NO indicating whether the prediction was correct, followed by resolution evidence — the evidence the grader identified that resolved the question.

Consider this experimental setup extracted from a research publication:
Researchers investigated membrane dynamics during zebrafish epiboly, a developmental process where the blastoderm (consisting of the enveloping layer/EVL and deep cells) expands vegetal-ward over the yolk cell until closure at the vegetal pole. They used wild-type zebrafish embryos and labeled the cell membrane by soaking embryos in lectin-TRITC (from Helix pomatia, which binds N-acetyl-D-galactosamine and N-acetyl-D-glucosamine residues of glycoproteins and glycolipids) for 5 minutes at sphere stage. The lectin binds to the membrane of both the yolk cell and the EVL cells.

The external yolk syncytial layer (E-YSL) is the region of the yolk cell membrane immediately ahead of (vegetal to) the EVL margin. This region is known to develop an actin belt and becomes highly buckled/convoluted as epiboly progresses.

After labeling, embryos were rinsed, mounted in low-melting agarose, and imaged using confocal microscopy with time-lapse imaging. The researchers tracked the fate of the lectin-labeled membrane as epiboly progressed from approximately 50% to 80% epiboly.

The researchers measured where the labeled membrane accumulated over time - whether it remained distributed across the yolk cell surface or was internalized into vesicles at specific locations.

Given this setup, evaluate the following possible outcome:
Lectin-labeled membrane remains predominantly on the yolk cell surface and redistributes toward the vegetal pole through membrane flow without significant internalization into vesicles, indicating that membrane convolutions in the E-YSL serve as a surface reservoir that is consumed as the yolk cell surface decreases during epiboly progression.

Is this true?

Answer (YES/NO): NO